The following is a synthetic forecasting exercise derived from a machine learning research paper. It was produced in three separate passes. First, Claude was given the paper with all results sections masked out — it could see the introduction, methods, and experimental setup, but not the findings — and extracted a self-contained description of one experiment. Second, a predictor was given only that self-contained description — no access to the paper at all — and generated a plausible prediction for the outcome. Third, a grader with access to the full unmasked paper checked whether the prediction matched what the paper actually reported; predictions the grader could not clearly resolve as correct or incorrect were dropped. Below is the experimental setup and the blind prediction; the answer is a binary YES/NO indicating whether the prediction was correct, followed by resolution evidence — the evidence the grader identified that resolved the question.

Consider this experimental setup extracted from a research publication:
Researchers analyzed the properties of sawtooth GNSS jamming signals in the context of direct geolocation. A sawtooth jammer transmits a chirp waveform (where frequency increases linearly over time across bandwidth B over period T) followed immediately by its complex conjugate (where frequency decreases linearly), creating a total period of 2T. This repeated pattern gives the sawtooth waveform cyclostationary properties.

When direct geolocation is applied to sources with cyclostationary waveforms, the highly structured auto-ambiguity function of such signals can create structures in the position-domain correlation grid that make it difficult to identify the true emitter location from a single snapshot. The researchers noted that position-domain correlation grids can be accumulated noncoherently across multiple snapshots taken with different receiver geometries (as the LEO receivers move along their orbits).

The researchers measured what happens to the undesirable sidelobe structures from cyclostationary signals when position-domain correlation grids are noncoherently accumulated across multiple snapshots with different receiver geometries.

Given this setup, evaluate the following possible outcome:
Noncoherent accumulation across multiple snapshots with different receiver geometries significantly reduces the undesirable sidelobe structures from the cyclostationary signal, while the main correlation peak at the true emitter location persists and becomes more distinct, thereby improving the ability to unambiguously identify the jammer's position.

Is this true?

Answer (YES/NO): YES